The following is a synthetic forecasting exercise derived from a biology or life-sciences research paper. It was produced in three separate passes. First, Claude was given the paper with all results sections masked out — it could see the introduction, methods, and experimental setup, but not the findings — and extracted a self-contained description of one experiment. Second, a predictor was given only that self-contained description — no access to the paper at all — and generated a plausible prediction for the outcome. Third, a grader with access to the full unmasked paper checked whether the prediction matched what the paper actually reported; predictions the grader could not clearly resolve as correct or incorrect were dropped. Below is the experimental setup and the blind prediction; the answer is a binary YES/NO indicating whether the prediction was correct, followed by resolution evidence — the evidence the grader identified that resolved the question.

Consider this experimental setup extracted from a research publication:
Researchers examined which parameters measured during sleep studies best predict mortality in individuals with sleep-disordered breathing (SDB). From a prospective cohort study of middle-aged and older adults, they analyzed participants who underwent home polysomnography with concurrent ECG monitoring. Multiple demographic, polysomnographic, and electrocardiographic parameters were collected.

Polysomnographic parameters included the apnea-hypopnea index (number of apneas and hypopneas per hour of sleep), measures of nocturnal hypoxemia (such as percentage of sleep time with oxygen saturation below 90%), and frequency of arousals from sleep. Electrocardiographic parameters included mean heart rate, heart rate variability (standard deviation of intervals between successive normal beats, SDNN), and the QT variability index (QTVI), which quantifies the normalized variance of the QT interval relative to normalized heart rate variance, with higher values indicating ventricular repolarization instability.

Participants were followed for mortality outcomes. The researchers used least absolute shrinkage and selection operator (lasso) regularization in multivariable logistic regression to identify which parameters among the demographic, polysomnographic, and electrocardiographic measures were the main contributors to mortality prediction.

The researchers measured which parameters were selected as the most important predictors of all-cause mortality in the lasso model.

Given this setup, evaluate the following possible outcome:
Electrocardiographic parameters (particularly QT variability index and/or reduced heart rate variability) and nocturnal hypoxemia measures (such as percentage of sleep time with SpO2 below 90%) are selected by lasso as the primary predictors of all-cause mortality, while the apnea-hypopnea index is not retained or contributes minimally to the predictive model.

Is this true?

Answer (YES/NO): NO